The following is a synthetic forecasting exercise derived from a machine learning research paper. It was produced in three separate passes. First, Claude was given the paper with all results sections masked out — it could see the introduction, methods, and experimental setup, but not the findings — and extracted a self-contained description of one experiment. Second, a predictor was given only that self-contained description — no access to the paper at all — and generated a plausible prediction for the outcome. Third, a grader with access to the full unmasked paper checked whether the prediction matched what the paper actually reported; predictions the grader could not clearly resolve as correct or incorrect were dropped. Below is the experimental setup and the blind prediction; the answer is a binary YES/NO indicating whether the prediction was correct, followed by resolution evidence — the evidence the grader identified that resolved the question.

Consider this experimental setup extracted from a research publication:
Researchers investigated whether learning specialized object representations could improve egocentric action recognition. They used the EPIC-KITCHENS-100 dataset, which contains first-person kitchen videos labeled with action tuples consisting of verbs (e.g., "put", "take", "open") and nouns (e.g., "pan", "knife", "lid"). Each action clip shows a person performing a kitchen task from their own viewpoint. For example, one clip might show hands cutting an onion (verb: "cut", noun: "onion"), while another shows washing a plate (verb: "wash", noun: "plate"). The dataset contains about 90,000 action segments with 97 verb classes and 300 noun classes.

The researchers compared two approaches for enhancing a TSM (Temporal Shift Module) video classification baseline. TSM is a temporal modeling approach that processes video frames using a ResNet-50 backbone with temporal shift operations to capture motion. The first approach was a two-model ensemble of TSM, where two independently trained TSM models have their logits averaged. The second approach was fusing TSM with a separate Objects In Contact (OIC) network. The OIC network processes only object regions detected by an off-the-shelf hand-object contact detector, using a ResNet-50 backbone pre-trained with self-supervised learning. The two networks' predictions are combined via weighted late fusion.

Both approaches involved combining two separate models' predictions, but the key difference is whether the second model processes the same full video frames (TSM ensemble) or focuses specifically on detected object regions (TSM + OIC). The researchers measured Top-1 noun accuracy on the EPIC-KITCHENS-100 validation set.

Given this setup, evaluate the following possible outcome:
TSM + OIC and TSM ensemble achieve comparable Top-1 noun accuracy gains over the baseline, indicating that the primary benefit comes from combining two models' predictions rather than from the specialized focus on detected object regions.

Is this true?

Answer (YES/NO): NO